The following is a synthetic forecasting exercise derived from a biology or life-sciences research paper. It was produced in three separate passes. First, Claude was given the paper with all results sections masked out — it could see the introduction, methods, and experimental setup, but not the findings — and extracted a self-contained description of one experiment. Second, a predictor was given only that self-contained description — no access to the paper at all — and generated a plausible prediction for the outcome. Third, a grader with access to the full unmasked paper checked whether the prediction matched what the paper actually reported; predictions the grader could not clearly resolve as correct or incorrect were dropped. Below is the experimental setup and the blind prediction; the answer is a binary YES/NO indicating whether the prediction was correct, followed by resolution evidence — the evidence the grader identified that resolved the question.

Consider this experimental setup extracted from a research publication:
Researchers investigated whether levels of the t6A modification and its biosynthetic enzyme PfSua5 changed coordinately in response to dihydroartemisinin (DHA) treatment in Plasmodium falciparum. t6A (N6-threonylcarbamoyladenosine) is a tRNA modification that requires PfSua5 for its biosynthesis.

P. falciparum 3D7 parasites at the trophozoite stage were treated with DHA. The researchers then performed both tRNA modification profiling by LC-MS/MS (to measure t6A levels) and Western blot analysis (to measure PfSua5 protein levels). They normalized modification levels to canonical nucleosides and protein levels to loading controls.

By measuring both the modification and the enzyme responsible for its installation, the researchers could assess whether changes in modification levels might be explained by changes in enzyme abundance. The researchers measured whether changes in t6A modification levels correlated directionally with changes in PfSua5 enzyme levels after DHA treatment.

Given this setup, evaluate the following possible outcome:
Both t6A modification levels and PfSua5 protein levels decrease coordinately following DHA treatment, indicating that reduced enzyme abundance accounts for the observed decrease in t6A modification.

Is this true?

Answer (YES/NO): YES